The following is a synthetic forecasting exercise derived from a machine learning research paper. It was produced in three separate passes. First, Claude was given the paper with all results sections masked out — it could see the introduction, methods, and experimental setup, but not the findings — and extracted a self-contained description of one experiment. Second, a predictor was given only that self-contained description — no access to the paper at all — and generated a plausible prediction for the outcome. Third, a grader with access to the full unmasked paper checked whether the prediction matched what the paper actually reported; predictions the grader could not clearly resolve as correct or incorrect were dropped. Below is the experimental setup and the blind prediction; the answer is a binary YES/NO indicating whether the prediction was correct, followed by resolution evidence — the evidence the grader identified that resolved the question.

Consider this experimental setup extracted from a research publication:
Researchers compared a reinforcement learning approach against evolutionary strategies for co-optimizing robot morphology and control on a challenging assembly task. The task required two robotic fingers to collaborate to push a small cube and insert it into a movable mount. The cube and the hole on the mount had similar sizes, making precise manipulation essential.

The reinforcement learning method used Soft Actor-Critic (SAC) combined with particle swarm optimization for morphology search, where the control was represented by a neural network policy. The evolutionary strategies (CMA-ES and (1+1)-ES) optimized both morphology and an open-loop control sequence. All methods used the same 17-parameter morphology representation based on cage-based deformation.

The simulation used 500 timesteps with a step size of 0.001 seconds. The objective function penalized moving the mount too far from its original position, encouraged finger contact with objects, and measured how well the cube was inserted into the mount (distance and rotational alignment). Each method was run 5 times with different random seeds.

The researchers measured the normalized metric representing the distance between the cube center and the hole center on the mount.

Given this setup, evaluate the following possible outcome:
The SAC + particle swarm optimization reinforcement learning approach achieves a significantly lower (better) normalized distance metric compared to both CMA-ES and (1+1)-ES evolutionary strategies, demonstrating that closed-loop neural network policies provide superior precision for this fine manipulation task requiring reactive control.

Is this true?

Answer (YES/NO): NO